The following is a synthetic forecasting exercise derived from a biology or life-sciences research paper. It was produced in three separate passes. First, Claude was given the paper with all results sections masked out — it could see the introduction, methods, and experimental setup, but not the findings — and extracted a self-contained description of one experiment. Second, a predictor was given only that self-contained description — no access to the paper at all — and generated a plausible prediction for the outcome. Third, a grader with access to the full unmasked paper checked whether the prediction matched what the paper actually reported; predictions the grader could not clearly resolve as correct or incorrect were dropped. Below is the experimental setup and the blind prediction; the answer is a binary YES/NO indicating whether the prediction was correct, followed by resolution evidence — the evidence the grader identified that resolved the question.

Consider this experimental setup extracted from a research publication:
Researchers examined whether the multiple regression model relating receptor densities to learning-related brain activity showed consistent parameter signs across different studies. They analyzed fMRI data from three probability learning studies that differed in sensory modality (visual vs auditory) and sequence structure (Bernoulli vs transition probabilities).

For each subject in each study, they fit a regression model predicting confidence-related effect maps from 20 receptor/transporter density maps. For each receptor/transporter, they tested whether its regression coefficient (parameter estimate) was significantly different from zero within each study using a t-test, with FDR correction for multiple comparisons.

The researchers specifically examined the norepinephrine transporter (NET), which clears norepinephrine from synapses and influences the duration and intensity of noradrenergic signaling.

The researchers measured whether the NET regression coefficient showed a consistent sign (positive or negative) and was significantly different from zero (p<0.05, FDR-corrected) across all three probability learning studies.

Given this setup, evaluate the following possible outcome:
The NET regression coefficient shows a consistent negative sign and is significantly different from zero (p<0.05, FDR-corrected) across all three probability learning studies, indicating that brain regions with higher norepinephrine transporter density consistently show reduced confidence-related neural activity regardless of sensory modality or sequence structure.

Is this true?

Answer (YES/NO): NO